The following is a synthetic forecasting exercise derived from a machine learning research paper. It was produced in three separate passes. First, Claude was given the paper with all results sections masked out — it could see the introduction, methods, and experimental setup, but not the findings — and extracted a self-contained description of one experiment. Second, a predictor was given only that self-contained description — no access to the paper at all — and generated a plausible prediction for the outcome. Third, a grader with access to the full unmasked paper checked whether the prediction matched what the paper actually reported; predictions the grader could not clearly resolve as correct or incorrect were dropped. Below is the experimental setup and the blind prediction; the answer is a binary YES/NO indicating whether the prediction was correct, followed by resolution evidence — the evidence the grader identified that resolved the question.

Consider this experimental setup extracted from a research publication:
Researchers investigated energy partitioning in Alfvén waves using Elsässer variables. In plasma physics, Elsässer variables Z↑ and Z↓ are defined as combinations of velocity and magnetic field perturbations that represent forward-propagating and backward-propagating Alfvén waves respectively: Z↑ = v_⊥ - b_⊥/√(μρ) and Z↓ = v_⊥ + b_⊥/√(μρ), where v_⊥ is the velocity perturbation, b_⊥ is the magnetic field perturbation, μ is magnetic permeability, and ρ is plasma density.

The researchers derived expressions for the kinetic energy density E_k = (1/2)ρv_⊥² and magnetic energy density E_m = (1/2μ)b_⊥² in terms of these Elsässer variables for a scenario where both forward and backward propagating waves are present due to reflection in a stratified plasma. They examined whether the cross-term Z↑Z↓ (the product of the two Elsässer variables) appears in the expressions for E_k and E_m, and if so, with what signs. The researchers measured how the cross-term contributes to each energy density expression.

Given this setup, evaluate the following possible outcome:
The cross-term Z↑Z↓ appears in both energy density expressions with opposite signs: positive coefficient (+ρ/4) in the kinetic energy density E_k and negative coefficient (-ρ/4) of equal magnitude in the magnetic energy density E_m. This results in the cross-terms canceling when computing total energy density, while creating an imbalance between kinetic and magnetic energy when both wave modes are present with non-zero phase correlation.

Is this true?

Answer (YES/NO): YES